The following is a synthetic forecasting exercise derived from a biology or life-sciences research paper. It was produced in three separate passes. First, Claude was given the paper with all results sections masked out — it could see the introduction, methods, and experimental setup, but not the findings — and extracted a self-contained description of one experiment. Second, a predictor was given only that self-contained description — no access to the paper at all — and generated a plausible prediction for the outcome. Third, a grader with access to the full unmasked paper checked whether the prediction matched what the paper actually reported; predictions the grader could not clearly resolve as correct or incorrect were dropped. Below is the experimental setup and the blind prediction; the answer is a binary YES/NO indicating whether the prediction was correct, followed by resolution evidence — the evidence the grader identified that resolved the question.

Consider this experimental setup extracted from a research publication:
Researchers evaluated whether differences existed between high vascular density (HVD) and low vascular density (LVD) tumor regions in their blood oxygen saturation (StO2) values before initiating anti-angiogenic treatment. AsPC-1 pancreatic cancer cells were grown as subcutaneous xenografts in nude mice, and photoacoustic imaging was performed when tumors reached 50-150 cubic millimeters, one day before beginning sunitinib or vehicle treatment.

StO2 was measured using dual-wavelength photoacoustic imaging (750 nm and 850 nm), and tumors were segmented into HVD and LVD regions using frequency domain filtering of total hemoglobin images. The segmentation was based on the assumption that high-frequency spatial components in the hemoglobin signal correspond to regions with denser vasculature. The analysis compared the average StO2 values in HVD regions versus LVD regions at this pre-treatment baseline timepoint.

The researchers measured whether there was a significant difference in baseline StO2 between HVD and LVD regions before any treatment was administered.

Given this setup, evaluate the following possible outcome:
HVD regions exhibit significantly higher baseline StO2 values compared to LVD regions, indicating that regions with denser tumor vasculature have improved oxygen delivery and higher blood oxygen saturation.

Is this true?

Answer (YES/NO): NO